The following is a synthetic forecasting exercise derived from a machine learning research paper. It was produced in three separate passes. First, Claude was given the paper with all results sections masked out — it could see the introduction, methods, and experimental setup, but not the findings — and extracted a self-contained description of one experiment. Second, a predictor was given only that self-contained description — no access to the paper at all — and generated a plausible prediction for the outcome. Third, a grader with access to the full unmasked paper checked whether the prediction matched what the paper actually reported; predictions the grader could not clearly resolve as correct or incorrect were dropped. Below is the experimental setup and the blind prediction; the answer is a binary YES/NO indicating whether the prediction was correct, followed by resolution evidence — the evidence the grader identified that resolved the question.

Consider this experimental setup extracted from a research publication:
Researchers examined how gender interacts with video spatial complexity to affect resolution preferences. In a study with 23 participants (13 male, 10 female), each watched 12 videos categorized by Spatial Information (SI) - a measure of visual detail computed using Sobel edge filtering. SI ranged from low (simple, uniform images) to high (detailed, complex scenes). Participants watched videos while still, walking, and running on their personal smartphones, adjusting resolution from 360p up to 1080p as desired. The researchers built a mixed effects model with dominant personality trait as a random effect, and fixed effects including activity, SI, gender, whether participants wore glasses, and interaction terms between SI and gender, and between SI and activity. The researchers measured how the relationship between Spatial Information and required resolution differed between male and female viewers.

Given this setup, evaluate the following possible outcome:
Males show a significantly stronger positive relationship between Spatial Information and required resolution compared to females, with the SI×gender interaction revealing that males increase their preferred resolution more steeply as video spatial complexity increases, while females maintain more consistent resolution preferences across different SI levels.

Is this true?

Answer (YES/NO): NO